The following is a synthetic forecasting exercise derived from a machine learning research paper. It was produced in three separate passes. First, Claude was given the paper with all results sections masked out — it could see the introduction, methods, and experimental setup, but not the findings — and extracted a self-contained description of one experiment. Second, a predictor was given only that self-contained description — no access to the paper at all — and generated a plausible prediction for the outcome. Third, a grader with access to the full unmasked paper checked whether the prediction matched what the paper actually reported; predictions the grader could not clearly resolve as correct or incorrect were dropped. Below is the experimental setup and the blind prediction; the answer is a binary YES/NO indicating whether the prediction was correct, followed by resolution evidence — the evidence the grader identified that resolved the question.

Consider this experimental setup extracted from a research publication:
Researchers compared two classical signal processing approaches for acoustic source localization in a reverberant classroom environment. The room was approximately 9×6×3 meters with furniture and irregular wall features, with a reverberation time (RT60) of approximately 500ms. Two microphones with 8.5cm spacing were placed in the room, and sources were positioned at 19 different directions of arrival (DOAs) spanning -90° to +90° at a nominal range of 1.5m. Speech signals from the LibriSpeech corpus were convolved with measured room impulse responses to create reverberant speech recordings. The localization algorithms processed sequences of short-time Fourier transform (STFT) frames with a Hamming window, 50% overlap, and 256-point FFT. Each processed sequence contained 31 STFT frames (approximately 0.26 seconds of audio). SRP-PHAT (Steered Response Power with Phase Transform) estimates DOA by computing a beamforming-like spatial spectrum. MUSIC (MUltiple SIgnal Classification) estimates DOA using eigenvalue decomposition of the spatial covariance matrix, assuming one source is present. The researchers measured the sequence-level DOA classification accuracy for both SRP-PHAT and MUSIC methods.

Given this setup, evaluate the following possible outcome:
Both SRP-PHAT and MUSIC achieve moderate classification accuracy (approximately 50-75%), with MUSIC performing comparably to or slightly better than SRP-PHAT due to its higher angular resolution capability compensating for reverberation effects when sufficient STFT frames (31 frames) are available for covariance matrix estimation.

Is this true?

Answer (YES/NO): NO